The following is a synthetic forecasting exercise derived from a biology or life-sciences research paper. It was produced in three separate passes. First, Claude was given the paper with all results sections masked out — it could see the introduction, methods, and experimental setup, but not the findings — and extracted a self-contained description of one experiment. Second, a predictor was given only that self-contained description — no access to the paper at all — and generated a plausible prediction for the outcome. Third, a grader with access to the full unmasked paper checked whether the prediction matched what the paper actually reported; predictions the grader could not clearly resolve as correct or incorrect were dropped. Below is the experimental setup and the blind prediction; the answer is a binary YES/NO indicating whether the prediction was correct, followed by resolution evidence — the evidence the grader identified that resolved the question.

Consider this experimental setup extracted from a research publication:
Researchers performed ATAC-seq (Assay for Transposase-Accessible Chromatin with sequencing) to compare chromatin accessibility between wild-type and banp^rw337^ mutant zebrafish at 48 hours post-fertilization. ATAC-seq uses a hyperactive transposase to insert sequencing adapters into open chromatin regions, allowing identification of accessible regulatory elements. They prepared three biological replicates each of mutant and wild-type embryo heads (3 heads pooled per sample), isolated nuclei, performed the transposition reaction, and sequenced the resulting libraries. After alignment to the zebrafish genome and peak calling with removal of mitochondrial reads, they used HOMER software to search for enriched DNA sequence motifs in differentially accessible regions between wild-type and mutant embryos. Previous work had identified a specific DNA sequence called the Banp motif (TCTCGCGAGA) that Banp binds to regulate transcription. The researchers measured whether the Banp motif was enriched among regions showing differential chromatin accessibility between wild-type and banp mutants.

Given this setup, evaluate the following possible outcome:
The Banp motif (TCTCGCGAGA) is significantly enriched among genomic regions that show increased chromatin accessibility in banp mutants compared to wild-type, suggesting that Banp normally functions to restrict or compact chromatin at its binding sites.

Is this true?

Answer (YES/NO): NO